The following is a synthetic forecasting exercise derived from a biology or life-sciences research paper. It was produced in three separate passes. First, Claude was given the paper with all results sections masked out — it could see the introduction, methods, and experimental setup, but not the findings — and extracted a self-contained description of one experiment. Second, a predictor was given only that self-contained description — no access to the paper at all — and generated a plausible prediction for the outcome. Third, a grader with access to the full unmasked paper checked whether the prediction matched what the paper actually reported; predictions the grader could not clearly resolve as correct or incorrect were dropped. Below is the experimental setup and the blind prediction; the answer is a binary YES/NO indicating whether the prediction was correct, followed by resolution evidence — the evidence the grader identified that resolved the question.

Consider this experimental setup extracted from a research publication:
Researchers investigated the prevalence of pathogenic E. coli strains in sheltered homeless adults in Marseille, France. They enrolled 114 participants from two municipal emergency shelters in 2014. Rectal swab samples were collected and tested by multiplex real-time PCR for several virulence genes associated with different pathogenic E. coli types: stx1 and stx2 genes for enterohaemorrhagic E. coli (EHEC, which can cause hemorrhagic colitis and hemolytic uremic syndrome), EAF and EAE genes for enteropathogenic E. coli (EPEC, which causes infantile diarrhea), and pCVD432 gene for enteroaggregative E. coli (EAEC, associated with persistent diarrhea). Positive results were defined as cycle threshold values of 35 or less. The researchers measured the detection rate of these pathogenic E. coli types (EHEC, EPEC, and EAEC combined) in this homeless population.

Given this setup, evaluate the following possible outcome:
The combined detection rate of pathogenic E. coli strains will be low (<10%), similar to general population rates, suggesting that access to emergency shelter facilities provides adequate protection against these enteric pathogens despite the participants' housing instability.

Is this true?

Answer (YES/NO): YES